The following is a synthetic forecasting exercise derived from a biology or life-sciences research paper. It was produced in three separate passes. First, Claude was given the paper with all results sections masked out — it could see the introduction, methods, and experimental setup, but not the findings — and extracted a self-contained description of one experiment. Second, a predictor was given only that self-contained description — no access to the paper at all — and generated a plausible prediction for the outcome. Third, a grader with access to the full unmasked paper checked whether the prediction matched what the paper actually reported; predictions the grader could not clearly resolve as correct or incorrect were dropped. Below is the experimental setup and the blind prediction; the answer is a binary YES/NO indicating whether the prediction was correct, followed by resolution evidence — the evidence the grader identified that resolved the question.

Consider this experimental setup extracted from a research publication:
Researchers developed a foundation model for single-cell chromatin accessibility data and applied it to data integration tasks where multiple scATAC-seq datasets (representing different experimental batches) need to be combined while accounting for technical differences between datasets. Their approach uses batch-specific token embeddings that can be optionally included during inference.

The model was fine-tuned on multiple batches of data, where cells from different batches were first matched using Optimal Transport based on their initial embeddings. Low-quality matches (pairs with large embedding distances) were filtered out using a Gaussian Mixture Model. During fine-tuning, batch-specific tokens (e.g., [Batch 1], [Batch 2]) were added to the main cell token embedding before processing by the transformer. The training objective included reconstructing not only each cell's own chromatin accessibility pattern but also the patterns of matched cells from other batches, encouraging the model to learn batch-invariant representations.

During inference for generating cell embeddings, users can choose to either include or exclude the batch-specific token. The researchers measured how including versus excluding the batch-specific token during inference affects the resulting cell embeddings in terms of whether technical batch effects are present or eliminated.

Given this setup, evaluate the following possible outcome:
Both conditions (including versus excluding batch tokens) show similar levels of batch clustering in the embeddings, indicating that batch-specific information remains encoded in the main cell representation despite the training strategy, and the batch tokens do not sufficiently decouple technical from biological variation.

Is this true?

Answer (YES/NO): NO